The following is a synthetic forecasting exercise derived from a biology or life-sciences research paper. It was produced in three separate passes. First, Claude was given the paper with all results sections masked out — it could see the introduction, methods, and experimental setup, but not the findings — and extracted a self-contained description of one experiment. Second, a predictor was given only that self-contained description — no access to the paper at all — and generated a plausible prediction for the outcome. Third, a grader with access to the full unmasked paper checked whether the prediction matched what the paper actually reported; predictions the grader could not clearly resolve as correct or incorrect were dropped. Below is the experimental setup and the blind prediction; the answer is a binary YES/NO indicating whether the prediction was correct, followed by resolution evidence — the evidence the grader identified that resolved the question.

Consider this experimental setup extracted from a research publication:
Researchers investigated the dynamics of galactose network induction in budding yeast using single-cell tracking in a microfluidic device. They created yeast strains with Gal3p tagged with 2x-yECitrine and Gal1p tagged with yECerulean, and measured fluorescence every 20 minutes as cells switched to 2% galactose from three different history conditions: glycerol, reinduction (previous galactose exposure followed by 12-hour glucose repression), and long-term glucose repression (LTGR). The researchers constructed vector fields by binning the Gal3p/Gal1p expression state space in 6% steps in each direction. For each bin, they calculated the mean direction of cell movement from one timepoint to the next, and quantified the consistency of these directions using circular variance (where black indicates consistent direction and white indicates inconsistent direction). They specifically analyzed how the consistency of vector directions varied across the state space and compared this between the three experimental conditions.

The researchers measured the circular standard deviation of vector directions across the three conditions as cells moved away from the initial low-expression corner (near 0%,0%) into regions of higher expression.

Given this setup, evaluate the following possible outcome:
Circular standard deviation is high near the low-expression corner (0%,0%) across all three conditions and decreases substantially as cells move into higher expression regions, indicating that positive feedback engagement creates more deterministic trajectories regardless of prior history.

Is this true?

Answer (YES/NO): NO